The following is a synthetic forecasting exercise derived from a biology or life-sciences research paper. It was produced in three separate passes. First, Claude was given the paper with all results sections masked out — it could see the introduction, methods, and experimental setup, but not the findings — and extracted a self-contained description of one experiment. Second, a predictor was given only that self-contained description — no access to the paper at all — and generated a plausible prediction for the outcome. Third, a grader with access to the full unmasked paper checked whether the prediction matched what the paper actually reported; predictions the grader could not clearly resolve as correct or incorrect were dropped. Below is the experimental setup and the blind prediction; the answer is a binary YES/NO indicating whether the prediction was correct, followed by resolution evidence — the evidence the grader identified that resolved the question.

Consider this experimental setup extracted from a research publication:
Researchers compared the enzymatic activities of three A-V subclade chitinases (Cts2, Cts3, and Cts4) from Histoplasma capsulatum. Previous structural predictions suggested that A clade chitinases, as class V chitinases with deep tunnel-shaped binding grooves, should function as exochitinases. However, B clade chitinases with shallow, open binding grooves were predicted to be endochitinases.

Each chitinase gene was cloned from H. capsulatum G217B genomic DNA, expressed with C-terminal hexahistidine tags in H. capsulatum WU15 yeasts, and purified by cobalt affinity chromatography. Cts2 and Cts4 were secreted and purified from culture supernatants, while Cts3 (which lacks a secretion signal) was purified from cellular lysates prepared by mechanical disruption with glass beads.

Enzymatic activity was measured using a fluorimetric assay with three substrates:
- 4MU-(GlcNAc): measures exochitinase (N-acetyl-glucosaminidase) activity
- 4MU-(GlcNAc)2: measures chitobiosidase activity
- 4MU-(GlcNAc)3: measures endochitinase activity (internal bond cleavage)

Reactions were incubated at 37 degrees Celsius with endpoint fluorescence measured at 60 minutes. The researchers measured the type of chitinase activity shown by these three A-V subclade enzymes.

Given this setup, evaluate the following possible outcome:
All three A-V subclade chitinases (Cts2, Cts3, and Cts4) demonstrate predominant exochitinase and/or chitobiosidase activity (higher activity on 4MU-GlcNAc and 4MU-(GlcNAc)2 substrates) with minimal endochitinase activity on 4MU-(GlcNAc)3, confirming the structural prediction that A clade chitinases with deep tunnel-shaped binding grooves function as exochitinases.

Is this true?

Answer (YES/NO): NO